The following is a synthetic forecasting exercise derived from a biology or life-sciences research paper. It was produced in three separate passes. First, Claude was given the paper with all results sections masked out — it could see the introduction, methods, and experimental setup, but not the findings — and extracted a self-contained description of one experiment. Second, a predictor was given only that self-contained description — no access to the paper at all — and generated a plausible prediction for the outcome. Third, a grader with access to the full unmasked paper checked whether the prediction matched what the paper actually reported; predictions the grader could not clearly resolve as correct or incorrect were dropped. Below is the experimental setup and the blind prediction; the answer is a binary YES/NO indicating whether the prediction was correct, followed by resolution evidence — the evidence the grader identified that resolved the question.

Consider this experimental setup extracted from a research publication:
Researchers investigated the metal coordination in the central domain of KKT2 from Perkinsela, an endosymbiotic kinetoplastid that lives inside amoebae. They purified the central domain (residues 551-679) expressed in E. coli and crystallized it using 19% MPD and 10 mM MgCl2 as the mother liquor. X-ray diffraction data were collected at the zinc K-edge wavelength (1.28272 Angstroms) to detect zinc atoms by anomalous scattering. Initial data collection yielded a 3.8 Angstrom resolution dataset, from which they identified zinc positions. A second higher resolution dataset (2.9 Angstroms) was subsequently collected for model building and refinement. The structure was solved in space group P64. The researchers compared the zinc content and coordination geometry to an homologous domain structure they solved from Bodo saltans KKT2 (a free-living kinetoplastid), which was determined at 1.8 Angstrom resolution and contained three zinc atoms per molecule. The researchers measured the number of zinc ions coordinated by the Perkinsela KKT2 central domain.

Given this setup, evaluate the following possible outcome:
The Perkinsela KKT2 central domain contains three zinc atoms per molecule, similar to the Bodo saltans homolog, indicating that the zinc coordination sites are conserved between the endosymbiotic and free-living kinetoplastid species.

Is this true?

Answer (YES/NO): NO